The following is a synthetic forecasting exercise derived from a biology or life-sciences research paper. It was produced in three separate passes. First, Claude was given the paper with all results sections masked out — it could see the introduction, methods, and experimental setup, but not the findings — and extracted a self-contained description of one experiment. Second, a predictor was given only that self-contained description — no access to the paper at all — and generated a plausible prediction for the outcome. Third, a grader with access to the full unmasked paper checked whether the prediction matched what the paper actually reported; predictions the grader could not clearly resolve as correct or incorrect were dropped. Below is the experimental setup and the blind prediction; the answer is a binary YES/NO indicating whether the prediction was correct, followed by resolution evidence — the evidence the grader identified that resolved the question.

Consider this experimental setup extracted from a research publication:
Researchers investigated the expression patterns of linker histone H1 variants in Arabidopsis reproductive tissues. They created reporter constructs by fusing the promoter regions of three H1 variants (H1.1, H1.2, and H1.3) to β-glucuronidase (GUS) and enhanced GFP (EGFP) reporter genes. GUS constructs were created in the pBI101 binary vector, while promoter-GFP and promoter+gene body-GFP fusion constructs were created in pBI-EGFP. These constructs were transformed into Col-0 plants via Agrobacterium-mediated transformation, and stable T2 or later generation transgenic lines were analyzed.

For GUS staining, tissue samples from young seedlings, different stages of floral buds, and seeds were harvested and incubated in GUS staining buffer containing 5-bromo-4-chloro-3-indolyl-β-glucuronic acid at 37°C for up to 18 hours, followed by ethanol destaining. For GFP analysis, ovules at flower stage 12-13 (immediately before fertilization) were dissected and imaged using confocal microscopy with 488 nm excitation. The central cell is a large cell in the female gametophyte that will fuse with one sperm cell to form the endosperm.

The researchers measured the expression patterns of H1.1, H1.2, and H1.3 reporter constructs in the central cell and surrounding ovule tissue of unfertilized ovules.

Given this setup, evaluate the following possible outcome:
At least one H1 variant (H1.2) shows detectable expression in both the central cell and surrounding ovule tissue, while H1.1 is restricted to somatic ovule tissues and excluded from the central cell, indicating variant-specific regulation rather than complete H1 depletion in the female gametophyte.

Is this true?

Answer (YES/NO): NO